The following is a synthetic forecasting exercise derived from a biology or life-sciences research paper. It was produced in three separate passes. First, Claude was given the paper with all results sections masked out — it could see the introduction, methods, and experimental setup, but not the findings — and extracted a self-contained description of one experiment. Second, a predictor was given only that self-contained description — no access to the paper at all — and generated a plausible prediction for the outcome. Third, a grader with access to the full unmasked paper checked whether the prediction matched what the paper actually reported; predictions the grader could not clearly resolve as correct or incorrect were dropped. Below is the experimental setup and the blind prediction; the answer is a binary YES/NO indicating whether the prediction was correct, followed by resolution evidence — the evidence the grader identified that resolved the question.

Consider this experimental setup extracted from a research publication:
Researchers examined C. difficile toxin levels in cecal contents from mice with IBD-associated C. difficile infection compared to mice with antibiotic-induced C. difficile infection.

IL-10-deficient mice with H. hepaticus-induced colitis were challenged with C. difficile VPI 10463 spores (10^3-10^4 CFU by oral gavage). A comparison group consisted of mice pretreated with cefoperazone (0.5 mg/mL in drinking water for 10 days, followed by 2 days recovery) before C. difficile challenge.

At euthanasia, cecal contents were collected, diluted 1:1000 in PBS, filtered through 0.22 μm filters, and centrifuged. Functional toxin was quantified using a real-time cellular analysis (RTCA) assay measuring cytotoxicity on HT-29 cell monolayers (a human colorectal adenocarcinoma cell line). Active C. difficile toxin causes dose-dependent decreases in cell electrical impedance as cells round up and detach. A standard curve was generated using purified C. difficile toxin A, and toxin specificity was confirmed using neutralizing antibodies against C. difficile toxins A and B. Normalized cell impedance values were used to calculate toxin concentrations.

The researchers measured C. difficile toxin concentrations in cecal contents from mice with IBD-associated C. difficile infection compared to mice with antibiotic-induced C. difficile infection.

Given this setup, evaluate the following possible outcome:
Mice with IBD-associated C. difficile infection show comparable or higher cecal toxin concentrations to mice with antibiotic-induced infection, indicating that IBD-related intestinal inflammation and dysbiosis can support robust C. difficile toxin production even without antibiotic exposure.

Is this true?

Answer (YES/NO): NO